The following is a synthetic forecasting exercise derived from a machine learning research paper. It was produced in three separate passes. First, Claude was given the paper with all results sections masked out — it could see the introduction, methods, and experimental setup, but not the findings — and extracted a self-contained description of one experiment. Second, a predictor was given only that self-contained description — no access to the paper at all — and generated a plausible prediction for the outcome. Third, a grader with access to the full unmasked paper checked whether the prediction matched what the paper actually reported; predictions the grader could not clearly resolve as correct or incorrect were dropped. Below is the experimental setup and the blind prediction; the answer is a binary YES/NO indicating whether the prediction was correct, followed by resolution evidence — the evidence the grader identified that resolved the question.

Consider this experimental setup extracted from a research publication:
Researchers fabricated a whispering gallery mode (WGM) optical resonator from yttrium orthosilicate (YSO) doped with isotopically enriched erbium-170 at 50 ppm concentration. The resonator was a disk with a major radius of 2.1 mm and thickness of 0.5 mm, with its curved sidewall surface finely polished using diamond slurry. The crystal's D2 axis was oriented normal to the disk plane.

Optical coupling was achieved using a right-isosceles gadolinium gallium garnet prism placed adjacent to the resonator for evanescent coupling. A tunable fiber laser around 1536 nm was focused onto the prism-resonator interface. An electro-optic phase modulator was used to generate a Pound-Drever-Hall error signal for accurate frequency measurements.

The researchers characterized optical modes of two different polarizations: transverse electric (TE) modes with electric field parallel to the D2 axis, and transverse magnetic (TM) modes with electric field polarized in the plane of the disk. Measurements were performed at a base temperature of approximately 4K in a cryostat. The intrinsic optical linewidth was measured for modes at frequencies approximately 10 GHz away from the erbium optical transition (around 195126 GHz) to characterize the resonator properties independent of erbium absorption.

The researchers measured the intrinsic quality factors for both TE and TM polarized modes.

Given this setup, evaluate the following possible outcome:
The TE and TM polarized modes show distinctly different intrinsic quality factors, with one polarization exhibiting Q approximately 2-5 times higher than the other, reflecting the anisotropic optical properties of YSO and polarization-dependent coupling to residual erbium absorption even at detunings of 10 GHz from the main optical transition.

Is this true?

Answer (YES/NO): NO